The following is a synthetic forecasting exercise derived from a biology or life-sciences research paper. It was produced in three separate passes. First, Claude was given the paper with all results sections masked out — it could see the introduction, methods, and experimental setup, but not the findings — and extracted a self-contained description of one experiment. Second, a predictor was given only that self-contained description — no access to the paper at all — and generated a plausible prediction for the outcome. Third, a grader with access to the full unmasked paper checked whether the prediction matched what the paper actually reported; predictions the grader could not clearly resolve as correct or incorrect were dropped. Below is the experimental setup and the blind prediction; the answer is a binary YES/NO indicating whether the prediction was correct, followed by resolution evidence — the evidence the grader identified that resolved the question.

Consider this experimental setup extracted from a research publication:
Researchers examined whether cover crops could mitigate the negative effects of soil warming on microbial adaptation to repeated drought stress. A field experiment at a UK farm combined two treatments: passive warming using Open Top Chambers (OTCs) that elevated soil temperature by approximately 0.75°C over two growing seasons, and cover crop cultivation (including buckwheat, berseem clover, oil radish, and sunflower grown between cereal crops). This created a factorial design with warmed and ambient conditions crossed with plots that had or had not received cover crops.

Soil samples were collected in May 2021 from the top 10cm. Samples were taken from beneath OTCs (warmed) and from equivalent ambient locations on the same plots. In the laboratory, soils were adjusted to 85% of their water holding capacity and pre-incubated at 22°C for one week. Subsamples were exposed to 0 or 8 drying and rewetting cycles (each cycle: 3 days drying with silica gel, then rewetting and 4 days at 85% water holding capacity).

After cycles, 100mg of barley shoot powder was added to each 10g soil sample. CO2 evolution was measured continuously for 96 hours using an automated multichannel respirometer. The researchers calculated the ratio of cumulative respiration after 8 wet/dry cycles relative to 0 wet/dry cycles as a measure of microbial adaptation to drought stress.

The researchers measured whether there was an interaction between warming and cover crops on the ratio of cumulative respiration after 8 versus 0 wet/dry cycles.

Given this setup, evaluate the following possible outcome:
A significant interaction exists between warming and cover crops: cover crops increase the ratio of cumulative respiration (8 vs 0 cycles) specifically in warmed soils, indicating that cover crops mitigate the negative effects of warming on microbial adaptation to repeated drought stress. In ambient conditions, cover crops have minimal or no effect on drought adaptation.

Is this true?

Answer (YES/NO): NO